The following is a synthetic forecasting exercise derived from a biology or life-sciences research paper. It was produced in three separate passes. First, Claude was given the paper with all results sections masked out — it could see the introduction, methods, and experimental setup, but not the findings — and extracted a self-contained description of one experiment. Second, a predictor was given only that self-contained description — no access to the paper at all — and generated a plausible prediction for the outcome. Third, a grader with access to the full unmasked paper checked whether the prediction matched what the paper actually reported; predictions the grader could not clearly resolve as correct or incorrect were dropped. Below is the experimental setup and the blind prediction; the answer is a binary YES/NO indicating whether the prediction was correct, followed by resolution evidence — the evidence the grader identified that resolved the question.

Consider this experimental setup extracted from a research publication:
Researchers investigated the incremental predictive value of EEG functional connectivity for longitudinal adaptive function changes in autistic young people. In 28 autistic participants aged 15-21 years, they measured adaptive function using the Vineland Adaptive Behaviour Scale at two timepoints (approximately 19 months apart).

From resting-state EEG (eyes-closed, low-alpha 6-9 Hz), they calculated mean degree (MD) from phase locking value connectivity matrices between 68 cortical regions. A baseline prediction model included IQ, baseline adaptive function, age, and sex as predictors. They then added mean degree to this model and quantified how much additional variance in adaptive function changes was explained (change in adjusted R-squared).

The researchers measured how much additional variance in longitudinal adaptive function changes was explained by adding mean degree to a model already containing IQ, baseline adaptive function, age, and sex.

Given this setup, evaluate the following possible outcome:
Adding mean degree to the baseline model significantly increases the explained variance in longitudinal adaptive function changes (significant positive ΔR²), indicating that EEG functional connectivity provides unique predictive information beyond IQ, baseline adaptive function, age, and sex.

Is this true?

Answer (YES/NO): YES